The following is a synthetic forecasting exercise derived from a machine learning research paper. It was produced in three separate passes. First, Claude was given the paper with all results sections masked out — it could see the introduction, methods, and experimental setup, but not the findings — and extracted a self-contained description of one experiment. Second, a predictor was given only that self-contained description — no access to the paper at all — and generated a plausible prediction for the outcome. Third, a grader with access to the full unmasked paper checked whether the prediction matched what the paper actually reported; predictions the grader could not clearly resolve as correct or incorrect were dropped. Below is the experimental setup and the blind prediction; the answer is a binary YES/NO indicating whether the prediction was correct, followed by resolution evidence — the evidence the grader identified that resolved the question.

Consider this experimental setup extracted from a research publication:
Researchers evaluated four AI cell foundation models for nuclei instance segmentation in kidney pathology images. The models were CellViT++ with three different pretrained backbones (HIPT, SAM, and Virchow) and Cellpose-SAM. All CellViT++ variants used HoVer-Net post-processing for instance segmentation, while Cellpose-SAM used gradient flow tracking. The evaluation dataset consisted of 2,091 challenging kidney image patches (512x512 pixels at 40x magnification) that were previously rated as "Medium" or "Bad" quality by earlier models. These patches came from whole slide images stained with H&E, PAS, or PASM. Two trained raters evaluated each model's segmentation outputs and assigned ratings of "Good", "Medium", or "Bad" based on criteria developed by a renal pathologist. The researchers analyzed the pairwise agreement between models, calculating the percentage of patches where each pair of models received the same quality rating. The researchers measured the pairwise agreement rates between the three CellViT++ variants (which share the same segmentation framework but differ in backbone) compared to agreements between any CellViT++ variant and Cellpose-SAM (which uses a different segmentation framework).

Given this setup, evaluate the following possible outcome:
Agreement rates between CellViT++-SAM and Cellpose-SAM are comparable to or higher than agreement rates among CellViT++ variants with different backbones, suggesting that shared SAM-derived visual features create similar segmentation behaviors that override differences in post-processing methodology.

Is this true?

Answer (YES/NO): NO